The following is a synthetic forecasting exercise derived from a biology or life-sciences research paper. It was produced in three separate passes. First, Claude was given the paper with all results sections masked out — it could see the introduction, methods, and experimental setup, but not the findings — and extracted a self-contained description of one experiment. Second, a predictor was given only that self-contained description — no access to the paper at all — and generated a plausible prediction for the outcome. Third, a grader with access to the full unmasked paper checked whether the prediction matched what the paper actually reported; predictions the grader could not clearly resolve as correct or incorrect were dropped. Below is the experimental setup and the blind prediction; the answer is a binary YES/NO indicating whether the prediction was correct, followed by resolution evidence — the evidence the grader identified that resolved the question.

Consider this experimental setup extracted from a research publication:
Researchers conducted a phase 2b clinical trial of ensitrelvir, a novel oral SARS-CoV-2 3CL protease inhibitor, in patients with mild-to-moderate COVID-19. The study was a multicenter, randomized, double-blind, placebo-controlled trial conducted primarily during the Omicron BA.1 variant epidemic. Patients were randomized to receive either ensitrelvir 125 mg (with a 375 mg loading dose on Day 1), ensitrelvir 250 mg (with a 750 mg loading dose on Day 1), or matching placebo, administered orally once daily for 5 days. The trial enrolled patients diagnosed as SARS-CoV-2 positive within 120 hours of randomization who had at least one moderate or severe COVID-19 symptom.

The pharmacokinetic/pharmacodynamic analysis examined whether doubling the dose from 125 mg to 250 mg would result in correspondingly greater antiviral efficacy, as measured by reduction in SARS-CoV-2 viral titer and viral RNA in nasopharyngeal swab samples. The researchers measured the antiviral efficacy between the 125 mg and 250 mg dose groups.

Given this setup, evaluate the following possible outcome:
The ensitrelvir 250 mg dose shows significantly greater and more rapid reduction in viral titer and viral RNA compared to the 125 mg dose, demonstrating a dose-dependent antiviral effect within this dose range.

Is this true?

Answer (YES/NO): NO